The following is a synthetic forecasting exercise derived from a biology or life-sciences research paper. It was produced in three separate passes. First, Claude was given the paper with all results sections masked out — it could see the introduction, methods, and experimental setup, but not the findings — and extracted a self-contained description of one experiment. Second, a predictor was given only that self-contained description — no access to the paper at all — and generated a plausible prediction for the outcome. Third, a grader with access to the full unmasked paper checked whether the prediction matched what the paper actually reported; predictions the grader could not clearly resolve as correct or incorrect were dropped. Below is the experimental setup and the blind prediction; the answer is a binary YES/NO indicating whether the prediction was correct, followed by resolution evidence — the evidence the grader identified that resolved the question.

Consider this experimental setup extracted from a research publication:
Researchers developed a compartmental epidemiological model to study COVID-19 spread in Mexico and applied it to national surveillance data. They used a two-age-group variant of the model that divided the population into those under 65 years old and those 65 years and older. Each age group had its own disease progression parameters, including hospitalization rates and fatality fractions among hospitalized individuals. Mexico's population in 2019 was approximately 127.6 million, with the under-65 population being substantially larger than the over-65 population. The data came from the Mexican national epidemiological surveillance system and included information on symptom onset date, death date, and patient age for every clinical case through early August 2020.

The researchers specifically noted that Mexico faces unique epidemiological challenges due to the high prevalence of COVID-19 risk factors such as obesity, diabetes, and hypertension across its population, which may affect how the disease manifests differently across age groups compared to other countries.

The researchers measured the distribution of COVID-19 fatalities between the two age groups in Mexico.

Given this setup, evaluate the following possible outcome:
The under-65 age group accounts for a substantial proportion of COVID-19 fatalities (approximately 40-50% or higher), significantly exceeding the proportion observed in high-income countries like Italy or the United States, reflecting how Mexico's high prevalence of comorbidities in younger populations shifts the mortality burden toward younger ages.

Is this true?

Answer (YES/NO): YES